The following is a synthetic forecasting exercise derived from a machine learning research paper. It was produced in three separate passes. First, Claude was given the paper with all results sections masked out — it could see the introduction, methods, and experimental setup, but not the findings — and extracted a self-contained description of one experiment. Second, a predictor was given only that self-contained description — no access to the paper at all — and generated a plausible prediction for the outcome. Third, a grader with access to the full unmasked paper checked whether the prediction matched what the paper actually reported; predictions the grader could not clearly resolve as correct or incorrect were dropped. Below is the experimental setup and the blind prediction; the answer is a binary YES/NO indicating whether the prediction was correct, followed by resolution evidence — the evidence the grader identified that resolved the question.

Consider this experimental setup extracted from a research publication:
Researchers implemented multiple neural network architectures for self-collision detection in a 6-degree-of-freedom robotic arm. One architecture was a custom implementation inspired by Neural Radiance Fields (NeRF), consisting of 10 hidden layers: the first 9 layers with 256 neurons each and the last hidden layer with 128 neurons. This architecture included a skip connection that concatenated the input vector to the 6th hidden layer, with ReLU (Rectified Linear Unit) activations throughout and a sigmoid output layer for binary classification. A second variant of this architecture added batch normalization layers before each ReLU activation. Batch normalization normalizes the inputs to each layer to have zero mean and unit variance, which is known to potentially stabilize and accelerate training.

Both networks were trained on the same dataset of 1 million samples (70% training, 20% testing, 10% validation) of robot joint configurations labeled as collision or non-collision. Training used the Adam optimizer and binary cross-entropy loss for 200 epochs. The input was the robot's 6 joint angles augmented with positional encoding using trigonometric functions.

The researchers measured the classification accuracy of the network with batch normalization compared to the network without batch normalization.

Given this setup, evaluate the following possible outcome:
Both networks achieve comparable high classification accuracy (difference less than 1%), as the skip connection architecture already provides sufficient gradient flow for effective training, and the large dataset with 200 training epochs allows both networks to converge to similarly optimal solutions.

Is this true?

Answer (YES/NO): NO